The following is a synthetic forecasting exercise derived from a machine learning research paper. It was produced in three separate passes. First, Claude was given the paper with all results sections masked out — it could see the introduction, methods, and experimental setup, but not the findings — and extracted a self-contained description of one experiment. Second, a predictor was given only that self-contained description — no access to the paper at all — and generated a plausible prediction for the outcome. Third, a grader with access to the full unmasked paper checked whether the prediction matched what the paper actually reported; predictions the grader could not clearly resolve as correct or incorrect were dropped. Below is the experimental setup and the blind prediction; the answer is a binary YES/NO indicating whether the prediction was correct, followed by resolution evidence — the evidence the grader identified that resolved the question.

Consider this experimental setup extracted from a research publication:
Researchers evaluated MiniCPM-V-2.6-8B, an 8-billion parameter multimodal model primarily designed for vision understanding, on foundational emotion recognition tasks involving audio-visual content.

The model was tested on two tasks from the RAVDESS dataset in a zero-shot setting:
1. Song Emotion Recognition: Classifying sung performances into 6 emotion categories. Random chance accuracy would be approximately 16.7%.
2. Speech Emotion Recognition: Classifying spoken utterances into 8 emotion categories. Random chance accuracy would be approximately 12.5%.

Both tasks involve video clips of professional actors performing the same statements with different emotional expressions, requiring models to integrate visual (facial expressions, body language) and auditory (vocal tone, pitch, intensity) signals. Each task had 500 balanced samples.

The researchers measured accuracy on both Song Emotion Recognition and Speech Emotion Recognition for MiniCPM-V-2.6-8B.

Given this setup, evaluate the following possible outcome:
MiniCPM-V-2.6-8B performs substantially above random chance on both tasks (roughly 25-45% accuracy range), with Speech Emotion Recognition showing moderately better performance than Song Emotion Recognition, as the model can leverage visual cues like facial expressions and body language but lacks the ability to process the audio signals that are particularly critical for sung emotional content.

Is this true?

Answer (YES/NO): NO